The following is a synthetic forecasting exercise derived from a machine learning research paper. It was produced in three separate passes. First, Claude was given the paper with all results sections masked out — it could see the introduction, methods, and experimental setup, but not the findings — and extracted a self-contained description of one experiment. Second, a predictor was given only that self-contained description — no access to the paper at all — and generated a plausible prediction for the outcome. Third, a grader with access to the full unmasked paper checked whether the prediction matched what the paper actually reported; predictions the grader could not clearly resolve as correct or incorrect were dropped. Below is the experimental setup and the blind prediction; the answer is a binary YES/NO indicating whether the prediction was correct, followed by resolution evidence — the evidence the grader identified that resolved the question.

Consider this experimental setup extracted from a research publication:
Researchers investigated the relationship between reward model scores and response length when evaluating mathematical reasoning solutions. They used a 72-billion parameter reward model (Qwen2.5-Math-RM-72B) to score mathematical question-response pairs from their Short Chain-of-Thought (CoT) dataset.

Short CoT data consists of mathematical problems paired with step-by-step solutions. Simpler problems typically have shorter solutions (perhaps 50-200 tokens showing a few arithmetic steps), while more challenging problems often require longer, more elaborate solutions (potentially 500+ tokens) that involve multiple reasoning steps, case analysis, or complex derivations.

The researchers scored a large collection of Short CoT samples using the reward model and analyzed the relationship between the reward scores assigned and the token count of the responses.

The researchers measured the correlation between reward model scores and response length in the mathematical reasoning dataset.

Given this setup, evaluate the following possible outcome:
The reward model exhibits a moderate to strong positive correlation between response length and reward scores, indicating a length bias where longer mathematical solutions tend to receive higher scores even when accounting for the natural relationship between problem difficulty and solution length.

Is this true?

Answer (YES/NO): NO